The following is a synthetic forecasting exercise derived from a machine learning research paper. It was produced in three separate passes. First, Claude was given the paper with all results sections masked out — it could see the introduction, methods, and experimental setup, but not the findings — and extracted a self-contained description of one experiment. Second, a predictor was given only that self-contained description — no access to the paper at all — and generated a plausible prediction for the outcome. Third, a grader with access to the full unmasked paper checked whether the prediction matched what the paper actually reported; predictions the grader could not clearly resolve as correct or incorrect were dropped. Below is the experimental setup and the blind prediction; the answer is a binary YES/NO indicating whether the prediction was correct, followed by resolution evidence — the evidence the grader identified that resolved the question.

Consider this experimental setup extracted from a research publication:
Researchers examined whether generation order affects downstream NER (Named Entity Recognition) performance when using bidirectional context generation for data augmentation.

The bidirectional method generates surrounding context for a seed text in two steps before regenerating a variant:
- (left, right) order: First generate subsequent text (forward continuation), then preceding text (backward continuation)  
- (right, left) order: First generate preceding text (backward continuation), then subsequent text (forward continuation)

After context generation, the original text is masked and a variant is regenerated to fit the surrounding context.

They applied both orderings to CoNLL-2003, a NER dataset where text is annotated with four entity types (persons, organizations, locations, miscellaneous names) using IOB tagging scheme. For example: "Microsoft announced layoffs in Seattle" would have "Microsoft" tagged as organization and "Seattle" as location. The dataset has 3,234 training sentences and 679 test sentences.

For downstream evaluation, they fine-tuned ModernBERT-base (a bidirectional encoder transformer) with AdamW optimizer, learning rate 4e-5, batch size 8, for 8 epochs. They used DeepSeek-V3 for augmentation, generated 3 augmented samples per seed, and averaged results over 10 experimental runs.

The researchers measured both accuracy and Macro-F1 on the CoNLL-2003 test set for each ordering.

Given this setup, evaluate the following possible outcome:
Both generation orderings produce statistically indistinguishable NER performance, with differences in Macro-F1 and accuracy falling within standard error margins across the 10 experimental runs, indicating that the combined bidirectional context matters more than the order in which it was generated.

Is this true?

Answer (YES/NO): NO